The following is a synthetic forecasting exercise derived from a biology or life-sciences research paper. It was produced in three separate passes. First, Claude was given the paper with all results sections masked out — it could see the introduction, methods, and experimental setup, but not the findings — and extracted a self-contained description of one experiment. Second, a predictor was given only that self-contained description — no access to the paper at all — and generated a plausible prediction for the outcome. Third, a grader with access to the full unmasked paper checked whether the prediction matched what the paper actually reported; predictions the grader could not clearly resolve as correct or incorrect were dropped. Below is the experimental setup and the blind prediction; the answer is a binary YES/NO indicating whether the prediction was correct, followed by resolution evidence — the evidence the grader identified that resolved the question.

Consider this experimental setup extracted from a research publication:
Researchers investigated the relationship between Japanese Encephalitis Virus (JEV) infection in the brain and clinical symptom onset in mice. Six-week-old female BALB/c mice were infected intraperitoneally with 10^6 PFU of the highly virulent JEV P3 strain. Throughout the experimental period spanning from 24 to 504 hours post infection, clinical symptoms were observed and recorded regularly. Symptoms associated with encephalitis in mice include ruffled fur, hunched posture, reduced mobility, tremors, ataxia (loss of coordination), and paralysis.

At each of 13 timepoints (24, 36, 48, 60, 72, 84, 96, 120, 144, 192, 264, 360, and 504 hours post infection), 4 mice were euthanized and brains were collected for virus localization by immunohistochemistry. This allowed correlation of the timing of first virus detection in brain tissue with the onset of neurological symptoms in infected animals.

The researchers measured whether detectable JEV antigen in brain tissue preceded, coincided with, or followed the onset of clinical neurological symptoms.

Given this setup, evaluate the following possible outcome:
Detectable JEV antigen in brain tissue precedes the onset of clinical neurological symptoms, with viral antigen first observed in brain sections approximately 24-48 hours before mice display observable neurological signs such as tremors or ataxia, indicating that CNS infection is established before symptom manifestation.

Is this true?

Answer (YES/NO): YES